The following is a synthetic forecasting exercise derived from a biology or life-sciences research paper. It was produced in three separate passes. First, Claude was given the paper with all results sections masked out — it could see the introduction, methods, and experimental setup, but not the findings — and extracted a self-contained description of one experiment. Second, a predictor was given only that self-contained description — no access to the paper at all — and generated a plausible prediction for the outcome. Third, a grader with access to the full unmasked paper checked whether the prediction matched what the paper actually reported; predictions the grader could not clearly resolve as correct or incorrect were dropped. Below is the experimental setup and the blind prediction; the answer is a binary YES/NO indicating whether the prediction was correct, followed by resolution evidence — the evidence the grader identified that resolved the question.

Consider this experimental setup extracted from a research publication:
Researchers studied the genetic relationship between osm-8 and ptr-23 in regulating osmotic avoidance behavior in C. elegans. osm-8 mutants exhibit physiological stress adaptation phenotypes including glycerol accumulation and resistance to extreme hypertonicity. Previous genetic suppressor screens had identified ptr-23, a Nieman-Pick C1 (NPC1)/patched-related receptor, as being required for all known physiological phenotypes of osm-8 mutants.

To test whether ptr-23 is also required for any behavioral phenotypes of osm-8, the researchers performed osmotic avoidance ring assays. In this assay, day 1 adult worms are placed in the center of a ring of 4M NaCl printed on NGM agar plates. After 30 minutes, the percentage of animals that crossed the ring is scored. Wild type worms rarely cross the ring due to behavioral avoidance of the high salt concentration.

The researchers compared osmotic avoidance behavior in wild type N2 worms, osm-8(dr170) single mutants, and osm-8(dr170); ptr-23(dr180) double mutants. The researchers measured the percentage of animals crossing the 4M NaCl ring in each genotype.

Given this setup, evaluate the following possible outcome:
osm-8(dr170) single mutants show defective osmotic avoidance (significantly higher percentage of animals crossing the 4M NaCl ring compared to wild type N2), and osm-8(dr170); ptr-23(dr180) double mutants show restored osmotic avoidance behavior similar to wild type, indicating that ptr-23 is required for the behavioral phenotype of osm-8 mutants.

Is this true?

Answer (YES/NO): YES